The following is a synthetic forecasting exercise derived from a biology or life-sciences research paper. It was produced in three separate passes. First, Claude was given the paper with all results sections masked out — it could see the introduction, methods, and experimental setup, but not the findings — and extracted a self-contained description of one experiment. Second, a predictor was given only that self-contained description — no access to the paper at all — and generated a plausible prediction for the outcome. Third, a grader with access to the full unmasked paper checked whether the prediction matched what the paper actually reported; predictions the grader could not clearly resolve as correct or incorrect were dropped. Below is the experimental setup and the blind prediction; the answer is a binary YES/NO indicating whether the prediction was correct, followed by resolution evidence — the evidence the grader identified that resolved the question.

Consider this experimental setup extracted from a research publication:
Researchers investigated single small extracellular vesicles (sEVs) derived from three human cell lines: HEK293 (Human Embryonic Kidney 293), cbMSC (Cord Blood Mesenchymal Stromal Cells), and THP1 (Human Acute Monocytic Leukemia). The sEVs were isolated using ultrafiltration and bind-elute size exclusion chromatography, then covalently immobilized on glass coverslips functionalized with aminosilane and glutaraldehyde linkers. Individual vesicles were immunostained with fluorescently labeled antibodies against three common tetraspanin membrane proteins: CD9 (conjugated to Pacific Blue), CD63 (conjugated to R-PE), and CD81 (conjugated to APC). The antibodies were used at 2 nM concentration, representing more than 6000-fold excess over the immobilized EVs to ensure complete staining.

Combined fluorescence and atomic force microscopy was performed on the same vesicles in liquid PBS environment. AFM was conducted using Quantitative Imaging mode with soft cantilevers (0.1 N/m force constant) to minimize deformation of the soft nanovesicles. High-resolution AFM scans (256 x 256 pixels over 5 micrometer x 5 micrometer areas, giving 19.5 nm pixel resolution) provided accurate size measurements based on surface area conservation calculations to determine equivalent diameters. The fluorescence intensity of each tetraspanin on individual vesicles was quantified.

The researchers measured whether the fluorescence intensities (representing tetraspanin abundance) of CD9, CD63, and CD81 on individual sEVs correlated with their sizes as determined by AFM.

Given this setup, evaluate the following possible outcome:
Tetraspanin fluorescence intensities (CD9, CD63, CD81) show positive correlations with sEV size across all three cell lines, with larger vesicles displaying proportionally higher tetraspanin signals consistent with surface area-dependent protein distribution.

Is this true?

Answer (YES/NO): NO